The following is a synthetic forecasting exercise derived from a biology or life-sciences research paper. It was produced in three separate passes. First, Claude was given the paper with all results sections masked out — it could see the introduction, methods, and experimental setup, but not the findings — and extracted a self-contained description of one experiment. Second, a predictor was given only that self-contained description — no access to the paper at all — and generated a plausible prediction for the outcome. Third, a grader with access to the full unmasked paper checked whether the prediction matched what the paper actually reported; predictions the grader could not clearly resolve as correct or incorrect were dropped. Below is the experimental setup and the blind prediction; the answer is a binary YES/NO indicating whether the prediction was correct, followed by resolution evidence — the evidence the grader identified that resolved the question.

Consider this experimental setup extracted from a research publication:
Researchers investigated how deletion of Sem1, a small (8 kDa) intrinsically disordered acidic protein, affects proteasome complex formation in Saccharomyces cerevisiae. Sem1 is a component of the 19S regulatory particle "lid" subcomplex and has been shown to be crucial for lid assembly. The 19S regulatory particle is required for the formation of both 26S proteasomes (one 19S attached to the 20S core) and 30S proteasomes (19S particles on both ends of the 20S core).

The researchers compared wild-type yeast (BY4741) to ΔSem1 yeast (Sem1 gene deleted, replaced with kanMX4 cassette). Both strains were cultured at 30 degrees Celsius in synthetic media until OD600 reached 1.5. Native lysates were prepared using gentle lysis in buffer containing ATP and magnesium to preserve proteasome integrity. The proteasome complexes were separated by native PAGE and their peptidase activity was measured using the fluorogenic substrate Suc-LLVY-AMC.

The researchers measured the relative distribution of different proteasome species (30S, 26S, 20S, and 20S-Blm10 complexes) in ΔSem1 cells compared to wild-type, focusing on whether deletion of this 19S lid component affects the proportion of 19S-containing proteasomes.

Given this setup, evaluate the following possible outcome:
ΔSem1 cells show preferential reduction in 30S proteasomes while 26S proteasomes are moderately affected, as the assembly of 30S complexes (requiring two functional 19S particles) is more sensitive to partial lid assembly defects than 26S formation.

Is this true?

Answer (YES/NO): NO